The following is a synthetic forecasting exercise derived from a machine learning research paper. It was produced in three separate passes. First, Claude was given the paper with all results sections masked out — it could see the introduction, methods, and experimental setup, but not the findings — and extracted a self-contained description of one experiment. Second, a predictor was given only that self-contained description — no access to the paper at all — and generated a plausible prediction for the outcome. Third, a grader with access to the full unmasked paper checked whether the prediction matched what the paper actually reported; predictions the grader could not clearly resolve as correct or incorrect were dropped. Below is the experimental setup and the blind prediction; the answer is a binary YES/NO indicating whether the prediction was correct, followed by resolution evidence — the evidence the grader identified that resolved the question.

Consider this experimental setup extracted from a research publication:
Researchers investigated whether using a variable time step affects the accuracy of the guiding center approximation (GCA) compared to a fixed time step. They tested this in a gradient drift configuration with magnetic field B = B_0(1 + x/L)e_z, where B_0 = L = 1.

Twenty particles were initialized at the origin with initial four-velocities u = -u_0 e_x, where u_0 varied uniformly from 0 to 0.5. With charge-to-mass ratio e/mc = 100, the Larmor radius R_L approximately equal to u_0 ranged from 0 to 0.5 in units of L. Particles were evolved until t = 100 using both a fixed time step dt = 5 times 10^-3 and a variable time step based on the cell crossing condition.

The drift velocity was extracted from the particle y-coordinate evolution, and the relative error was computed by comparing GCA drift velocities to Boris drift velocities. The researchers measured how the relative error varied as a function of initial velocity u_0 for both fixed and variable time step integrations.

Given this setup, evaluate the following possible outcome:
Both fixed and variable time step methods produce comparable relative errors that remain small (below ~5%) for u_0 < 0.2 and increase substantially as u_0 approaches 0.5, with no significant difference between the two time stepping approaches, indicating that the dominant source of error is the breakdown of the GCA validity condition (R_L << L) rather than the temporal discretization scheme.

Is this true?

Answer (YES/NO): YES